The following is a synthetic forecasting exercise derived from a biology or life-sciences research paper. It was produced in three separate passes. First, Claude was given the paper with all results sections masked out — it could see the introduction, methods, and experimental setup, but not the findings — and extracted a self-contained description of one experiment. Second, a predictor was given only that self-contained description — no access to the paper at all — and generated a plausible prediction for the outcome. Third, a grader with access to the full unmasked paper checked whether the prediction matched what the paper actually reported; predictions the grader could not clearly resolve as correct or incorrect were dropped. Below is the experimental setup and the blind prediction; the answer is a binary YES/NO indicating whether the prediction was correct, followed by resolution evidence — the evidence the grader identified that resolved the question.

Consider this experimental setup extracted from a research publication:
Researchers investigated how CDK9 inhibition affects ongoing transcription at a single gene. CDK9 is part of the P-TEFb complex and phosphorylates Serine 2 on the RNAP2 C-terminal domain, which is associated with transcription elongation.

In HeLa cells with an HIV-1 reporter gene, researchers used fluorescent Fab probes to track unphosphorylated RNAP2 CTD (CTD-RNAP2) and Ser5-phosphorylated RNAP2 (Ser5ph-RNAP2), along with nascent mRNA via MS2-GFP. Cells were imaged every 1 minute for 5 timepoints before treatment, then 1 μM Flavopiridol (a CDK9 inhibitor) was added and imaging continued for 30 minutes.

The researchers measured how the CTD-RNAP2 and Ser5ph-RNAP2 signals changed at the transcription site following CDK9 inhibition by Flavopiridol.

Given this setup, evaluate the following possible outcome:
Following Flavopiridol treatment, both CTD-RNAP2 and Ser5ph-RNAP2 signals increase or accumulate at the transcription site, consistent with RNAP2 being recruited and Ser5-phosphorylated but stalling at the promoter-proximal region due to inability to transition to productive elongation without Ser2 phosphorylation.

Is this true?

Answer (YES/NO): NO